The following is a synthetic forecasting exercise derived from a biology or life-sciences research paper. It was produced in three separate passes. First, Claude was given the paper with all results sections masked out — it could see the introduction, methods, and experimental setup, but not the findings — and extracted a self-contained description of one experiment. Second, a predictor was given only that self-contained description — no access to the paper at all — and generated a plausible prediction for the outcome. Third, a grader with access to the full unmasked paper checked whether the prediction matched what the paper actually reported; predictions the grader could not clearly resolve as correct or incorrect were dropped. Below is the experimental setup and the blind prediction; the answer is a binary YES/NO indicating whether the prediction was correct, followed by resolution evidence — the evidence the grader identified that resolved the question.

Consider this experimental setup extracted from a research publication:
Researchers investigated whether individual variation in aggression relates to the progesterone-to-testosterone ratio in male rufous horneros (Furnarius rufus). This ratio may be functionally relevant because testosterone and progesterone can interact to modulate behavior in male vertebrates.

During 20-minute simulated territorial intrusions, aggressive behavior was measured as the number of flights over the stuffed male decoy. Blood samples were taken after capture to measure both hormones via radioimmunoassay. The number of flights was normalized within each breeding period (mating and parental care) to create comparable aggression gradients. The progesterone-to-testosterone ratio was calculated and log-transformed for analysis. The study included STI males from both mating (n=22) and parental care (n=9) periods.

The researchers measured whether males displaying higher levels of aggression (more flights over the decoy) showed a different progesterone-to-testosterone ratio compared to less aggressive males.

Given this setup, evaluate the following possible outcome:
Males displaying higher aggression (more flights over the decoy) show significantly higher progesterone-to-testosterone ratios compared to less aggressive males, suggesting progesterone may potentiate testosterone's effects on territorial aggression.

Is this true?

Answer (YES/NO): NO